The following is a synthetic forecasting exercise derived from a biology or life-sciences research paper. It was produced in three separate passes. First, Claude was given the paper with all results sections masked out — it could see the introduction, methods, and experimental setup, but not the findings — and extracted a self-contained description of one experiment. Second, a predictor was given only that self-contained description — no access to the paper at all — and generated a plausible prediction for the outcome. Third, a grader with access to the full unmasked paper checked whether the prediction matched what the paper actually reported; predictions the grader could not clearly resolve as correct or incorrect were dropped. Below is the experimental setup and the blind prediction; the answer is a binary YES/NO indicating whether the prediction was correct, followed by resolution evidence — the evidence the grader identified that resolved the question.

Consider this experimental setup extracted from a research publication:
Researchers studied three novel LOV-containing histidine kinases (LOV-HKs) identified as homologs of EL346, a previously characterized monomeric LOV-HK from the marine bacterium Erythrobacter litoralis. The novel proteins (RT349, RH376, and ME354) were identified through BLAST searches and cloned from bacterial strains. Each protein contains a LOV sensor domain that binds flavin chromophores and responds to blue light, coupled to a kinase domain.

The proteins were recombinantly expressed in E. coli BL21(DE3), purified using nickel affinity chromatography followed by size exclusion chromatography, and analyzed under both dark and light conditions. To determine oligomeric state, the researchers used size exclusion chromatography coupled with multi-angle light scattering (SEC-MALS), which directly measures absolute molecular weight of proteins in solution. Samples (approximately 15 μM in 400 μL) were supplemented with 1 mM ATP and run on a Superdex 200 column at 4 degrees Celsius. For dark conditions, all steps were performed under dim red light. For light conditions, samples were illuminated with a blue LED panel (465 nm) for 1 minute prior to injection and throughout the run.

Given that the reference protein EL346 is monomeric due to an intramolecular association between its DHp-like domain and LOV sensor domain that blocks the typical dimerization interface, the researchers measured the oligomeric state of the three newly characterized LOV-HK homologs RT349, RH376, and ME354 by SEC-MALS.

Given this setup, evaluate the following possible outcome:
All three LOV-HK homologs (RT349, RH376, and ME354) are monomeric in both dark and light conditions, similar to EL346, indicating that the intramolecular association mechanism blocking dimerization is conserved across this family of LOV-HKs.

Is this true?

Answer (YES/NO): NO